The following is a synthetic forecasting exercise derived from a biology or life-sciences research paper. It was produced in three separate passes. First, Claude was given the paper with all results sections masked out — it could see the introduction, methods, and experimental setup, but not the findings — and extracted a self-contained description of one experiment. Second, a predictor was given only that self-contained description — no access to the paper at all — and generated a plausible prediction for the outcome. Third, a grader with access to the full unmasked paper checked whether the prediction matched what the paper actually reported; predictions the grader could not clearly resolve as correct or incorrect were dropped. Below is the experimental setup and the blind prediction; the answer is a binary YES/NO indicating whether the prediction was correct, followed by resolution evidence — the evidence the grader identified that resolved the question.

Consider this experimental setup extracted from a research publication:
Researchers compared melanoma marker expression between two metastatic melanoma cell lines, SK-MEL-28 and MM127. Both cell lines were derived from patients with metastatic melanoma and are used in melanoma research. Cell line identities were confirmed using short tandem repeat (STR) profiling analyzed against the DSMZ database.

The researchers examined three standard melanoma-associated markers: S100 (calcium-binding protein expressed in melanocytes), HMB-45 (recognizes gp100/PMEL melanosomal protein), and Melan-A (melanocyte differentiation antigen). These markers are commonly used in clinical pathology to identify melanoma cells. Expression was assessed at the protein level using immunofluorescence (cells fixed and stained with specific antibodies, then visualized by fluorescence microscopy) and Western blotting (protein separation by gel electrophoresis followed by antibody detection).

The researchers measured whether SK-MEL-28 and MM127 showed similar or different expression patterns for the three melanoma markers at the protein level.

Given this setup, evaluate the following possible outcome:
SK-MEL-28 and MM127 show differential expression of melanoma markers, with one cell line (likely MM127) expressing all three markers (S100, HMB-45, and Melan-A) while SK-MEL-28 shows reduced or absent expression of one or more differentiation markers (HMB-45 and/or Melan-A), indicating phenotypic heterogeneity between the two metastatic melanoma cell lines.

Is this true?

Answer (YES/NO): NO